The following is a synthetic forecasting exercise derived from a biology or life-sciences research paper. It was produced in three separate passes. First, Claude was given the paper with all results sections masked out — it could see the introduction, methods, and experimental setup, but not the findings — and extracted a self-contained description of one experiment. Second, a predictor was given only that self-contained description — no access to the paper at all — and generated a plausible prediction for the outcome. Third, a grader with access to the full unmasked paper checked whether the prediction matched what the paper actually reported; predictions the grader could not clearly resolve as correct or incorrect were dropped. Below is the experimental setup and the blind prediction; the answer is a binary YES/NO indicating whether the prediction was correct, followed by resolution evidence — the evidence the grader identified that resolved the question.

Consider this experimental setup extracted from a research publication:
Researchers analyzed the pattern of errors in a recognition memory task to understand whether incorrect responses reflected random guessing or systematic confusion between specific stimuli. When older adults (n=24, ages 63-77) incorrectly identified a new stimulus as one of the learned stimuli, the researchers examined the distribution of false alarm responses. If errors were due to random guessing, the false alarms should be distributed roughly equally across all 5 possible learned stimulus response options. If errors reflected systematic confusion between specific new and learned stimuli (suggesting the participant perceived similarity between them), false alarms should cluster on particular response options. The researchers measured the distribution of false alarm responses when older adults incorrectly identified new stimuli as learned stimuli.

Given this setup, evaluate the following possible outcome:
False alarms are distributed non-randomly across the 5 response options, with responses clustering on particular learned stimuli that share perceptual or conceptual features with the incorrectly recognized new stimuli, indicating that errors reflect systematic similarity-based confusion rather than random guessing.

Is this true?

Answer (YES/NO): YES